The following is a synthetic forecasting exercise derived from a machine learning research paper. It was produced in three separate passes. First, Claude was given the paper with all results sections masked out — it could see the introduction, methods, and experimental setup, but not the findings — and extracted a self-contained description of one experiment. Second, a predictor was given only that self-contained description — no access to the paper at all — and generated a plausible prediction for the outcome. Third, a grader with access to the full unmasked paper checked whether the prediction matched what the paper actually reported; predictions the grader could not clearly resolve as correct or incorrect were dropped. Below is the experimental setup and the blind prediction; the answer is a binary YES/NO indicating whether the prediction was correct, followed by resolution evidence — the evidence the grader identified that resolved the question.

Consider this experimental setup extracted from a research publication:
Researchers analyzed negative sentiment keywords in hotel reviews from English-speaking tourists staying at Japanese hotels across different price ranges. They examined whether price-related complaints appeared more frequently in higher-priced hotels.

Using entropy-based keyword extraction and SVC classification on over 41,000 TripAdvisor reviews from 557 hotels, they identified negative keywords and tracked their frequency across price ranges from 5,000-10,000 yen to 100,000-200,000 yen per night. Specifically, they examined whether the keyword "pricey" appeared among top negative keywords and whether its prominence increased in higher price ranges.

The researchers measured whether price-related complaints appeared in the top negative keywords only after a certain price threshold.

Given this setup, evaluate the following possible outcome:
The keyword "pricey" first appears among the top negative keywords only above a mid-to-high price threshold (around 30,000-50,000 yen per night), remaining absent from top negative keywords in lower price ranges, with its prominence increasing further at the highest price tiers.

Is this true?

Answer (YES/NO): NO